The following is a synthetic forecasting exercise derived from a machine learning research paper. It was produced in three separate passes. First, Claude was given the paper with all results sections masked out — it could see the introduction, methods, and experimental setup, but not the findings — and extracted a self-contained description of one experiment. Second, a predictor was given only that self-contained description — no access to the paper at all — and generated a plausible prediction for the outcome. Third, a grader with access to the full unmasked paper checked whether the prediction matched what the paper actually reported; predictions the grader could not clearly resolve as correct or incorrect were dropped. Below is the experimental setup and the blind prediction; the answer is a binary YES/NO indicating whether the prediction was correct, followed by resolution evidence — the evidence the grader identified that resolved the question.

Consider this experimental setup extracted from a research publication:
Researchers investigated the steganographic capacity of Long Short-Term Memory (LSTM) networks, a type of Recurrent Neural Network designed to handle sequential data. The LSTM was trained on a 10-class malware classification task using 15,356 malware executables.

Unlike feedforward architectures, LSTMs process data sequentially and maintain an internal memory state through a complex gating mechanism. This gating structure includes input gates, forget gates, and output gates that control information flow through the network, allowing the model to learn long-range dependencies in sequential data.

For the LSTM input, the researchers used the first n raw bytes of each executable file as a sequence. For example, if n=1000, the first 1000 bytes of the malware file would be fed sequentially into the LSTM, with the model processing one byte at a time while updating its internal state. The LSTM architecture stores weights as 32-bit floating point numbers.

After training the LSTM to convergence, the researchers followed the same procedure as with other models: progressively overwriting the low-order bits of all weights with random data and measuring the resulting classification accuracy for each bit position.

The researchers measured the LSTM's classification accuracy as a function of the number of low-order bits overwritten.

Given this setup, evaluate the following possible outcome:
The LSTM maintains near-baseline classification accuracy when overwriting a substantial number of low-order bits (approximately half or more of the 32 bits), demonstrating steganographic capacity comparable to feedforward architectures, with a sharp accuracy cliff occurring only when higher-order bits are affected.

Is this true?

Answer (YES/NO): YES